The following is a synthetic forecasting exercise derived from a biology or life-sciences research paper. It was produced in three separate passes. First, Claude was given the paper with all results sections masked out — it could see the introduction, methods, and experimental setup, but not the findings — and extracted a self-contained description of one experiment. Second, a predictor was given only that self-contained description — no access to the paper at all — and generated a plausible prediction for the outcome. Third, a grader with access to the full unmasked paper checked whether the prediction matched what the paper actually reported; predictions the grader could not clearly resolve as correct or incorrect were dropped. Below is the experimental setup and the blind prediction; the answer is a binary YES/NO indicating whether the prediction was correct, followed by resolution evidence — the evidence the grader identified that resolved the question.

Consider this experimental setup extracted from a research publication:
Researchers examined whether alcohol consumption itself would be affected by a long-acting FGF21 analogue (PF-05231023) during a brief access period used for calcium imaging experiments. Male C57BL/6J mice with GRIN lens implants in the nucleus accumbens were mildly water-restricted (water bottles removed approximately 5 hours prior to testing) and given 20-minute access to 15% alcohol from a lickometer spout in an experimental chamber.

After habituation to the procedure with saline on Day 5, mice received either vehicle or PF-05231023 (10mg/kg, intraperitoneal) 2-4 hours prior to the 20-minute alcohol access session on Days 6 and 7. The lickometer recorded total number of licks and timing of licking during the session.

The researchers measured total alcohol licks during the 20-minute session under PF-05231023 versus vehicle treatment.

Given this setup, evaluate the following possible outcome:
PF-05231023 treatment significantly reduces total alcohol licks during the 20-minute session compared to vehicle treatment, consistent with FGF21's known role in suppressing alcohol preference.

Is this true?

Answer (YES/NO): NO